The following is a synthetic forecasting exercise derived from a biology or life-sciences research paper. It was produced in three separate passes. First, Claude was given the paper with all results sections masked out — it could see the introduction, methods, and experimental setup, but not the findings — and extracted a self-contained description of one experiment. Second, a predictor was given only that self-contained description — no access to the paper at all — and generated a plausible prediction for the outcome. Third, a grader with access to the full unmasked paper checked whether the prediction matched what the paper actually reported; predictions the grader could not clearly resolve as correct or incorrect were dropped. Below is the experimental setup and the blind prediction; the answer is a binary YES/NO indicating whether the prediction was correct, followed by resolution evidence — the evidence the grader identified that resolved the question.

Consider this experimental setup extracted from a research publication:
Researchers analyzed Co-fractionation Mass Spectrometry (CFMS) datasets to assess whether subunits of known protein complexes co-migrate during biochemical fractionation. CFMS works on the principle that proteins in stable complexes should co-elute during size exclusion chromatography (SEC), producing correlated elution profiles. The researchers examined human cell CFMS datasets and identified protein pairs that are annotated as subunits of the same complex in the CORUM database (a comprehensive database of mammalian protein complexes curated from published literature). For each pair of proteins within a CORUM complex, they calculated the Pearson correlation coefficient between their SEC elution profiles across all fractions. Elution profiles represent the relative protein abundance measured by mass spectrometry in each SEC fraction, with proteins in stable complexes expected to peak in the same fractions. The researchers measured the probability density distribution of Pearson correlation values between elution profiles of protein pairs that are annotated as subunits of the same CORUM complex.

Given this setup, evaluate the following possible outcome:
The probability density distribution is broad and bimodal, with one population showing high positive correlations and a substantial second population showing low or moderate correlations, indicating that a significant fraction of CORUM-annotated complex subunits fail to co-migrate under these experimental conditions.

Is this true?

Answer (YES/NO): NO